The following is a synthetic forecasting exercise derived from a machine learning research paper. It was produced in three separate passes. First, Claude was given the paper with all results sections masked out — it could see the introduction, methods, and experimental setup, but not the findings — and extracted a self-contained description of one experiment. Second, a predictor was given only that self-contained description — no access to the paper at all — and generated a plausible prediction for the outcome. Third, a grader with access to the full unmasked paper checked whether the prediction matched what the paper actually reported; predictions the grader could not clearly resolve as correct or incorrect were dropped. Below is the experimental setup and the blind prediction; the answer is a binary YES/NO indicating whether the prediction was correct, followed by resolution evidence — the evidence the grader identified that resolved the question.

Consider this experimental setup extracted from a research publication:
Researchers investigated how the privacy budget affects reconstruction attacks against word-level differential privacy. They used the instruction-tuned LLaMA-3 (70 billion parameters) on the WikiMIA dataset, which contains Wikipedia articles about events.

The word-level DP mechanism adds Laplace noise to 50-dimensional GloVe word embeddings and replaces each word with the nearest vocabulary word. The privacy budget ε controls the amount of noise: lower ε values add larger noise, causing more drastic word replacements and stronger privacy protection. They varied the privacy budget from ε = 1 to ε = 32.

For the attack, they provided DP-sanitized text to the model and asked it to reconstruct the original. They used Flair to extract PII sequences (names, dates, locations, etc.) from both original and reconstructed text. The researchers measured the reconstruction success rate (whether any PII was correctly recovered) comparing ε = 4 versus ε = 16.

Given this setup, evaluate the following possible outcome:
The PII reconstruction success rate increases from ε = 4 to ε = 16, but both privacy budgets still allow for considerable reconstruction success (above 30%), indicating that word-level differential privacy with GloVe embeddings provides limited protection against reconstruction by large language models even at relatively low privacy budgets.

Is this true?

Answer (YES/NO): NO